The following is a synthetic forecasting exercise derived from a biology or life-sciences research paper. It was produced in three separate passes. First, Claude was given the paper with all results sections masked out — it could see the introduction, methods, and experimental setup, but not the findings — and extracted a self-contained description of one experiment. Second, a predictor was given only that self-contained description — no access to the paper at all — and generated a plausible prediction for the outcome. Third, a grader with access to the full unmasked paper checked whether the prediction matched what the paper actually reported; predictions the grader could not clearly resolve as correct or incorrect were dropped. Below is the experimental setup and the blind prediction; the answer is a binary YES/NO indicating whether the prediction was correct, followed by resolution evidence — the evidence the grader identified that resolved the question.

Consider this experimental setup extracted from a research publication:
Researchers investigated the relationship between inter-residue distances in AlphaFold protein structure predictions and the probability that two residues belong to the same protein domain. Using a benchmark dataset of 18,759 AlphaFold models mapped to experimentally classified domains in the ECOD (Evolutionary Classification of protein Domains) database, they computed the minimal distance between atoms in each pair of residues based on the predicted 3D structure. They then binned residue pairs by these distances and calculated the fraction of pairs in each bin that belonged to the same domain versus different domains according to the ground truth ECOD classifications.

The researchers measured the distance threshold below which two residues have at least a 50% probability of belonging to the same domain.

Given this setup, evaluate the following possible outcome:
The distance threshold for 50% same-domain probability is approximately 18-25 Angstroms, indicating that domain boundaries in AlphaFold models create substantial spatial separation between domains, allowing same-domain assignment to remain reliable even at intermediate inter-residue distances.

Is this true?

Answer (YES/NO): NO